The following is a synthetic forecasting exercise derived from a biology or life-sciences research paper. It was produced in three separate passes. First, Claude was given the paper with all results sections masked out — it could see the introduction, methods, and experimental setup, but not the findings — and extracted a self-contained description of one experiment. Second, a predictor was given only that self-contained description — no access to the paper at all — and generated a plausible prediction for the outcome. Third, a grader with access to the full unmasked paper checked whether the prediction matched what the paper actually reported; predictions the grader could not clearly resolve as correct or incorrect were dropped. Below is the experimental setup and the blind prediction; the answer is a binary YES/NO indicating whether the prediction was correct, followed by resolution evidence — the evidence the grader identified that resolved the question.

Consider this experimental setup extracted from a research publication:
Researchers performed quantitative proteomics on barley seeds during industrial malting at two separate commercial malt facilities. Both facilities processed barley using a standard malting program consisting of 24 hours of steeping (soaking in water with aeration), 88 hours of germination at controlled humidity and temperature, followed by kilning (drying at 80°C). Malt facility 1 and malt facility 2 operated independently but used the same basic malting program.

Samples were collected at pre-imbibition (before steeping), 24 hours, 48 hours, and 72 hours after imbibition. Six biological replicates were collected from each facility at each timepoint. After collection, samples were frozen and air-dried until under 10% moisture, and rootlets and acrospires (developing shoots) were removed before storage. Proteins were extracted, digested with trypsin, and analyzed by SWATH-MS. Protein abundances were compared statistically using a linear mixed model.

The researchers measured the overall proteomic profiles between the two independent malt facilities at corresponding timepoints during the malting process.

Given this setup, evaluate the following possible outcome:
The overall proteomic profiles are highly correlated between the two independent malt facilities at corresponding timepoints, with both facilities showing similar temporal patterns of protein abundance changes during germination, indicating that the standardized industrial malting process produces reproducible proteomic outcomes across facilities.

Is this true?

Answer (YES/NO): YES